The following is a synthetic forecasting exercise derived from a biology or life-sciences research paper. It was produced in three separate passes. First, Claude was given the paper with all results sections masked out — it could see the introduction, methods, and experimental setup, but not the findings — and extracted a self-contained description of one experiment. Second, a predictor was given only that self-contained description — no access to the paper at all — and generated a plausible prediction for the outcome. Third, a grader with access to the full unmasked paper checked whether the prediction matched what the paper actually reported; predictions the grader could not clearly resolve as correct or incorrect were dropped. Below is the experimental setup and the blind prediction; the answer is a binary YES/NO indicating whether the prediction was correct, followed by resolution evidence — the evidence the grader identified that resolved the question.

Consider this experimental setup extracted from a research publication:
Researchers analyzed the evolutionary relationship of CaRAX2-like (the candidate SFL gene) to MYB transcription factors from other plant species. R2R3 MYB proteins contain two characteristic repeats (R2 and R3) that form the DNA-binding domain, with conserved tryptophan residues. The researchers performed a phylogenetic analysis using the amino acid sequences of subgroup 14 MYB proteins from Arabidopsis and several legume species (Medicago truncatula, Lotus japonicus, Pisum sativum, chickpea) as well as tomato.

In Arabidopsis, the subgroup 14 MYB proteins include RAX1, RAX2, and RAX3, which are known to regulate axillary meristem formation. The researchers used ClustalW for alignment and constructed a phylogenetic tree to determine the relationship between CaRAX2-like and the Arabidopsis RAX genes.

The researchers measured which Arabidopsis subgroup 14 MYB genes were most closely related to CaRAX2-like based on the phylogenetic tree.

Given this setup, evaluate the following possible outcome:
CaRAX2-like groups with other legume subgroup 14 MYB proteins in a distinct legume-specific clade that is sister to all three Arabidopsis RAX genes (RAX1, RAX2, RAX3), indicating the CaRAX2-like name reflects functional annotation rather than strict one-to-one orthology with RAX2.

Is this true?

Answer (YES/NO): NO